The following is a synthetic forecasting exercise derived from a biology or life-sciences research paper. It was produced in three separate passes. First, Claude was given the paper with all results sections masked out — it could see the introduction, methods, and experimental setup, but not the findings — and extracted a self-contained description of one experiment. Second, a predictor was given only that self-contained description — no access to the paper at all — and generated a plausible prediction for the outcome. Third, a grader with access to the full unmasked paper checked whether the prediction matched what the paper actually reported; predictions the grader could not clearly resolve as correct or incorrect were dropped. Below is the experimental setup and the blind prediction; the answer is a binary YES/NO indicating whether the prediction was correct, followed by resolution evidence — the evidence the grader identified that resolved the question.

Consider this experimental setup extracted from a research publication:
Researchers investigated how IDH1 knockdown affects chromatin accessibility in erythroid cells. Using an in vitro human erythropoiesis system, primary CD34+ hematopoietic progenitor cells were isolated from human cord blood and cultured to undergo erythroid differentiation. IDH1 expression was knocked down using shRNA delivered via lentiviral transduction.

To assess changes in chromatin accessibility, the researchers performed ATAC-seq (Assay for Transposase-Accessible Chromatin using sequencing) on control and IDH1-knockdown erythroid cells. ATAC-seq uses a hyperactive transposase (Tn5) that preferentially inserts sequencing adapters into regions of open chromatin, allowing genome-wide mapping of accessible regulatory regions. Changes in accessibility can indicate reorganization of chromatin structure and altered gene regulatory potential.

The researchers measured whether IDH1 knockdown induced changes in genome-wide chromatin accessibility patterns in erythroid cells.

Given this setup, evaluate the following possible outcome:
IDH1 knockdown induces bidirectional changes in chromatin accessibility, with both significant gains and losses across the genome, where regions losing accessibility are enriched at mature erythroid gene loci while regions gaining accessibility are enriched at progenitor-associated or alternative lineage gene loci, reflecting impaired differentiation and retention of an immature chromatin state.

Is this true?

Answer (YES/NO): NO